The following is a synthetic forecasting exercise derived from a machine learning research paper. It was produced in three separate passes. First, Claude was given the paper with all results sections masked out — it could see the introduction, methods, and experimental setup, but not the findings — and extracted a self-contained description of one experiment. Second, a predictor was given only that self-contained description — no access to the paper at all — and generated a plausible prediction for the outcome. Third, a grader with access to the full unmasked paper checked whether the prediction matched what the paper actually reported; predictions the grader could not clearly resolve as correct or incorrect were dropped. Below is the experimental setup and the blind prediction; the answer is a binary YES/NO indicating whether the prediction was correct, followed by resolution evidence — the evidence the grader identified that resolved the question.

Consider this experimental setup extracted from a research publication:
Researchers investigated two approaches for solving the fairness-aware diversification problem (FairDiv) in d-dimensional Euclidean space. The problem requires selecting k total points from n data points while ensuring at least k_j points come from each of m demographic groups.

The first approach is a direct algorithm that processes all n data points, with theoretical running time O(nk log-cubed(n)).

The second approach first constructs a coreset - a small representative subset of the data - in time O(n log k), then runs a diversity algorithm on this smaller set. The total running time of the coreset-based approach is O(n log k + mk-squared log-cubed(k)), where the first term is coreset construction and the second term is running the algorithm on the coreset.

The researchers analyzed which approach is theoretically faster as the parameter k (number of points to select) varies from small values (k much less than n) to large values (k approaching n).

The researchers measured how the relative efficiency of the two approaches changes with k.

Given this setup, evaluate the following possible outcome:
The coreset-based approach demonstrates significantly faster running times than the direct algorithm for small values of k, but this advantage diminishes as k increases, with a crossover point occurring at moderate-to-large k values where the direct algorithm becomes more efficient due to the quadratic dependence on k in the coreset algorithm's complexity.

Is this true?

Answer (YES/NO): YES